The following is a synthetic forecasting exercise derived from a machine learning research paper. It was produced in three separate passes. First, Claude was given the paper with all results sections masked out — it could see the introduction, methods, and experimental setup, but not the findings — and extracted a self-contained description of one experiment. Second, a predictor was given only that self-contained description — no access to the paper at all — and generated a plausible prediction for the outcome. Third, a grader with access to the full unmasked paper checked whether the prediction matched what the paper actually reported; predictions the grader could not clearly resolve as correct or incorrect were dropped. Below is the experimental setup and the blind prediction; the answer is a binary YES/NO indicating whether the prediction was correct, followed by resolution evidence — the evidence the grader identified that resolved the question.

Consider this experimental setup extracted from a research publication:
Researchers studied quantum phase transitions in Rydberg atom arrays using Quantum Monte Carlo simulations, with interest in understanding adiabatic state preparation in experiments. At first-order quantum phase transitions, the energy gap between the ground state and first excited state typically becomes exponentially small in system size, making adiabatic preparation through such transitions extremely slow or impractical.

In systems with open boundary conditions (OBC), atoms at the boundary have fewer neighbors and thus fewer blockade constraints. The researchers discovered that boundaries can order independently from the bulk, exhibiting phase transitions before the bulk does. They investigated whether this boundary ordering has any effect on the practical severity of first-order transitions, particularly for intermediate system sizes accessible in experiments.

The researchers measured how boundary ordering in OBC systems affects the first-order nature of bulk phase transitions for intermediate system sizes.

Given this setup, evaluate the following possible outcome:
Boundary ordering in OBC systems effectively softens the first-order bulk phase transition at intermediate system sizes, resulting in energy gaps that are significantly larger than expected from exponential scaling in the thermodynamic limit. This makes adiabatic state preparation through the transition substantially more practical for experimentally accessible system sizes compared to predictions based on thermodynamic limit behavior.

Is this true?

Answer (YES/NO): YES